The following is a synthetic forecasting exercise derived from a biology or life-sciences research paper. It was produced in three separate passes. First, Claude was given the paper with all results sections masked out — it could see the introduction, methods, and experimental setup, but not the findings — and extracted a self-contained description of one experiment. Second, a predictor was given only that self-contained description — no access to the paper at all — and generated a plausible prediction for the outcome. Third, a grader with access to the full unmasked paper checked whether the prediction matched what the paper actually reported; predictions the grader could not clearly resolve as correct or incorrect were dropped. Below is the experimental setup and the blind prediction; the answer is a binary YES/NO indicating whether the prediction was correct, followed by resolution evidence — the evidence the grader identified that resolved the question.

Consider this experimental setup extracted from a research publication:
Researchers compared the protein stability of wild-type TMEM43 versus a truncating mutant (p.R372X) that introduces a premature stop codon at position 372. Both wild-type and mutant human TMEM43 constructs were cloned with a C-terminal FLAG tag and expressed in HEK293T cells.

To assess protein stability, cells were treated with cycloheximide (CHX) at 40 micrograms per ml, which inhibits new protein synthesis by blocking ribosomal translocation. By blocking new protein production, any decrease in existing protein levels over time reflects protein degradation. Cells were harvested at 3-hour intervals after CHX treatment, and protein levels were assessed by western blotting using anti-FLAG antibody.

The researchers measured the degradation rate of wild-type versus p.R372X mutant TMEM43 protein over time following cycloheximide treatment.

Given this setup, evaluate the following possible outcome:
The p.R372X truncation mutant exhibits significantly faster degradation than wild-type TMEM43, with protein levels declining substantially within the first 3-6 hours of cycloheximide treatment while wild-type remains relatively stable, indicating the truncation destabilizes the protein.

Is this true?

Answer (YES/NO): YES